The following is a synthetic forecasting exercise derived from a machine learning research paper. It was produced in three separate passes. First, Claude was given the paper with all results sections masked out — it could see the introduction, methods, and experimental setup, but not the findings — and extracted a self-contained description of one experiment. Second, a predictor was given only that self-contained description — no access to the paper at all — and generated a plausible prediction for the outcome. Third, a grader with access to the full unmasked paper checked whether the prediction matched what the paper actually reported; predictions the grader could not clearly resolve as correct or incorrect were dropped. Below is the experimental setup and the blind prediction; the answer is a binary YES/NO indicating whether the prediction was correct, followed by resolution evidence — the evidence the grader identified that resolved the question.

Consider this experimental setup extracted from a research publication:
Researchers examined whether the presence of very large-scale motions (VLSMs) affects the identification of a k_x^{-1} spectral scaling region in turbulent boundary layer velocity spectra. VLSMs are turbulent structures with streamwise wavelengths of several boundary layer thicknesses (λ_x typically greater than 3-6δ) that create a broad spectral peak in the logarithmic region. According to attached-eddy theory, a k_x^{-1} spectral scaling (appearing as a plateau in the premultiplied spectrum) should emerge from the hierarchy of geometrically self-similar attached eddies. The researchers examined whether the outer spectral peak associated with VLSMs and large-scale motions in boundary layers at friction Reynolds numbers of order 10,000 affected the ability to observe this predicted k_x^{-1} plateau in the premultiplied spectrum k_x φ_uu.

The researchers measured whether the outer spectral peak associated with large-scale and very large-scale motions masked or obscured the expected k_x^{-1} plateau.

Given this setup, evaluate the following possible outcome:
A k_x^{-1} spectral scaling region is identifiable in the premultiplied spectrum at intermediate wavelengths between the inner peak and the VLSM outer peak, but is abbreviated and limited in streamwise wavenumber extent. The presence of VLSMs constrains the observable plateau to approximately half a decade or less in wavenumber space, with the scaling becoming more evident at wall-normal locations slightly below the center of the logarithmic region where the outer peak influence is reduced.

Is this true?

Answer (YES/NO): NO